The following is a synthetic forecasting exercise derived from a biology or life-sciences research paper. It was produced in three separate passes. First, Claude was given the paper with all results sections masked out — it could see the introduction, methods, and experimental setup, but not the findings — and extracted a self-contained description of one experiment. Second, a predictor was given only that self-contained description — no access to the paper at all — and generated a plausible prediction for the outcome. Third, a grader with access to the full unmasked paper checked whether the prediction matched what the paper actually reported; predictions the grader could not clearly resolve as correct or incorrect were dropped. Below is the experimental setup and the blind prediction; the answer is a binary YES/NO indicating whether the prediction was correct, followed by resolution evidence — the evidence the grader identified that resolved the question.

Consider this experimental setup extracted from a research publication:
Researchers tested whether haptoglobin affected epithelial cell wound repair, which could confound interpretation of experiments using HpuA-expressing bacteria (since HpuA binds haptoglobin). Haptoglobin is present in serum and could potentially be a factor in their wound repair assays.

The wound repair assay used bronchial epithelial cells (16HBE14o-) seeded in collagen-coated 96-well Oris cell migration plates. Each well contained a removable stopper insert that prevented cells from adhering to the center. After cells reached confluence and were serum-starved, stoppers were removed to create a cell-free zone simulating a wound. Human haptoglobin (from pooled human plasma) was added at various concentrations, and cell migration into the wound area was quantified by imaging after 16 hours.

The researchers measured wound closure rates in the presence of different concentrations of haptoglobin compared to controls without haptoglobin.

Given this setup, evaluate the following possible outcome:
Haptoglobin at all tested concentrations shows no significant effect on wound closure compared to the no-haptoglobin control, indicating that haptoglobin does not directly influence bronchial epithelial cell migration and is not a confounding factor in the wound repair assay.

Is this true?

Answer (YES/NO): YES